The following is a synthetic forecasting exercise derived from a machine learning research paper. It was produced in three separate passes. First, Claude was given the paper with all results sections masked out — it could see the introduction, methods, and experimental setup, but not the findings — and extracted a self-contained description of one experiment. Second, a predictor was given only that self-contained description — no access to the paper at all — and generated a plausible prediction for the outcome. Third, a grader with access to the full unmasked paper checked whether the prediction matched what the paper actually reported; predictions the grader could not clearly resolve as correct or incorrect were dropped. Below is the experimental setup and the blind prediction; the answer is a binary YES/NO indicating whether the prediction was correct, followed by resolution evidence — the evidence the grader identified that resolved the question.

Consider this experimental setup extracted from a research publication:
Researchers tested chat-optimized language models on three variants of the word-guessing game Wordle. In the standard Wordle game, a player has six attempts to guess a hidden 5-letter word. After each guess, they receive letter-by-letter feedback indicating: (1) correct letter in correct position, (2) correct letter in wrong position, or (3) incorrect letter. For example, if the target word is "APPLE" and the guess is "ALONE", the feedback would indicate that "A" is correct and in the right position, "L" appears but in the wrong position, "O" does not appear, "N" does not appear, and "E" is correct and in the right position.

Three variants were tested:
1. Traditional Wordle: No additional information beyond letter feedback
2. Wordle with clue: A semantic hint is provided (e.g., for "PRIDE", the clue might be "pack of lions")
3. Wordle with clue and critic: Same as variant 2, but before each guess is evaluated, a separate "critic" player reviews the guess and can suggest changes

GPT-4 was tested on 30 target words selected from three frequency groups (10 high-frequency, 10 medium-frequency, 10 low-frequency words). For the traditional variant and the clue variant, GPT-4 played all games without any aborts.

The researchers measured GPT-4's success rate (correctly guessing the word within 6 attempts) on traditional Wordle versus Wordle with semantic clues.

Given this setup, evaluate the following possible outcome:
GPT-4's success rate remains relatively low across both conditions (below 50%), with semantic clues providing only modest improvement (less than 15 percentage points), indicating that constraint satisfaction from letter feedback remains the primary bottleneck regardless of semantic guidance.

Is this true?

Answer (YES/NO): NO